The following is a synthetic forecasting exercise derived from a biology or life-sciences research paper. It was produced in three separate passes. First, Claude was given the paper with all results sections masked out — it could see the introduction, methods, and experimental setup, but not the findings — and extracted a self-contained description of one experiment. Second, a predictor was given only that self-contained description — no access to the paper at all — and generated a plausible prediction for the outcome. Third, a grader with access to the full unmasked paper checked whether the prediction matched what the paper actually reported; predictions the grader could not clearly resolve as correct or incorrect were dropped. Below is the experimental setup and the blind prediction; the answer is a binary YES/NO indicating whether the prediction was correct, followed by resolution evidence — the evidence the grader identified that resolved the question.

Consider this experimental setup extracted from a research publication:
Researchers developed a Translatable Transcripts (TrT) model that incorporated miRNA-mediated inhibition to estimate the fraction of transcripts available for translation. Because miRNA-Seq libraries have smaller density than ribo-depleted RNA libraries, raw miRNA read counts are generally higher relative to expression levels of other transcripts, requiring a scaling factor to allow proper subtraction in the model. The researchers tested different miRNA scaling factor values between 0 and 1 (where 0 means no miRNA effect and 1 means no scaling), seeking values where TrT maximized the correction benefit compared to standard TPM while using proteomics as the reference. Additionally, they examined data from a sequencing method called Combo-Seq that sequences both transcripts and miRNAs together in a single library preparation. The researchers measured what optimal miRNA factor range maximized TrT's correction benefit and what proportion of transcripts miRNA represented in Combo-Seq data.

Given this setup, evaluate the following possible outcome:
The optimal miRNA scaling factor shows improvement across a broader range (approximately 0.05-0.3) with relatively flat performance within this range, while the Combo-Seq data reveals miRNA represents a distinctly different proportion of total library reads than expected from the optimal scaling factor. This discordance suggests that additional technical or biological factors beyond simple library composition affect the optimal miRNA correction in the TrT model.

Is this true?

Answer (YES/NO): NO